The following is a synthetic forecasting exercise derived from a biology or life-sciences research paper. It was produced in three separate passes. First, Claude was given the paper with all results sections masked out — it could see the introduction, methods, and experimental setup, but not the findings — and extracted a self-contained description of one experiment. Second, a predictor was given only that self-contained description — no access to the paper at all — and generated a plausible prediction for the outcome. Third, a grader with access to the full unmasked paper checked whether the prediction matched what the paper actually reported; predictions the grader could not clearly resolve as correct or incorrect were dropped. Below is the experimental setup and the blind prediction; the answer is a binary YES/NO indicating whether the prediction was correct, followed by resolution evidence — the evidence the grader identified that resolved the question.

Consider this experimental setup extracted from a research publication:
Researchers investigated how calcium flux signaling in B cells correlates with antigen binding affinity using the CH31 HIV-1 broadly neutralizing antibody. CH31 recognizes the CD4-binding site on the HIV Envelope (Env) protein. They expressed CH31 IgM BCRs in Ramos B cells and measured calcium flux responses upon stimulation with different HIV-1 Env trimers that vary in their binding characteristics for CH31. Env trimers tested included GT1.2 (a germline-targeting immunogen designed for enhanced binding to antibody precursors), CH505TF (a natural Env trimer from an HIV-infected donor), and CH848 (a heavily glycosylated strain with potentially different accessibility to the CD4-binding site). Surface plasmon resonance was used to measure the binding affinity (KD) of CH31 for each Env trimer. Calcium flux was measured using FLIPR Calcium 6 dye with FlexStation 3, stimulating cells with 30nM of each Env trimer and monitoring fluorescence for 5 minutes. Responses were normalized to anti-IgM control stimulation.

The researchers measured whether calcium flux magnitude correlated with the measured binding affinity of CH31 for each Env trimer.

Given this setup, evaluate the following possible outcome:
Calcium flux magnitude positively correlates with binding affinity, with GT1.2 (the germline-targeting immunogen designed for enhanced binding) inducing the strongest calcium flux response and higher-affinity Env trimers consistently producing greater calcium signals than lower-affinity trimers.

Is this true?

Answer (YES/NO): NO